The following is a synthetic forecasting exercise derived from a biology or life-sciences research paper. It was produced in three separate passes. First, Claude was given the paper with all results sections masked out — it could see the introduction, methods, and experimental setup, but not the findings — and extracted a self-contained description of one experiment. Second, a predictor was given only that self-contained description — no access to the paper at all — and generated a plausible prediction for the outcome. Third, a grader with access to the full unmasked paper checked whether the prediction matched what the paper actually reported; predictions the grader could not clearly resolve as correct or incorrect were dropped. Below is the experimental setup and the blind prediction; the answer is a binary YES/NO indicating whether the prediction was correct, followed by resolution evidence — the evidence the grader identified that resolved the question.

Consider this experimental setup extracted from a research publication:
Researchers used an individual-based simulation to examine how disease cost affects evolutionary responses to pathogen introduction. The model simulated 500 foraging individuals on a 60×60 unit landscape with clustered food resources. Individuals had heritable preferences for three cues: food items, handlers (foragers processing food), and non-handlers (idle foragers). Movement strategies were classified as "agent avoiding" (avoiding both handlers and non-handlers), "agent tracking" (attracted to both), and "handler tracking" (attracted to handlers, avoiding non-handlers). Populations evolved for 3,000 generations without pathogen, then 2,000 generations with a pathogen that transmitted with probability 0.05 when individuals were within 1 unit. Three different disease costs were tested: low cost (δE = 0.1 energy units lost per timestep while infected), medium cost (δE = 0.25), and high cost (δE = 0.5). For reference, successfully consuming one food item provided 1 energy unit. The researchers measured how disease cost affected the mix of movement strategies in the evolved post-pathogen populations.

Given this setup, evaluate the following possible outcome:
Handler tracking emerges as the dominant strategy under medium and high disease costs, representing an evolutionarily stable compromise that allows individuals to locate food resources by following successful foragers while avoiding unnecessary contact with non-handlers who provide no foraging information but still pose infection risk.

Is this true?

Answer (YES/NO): NO